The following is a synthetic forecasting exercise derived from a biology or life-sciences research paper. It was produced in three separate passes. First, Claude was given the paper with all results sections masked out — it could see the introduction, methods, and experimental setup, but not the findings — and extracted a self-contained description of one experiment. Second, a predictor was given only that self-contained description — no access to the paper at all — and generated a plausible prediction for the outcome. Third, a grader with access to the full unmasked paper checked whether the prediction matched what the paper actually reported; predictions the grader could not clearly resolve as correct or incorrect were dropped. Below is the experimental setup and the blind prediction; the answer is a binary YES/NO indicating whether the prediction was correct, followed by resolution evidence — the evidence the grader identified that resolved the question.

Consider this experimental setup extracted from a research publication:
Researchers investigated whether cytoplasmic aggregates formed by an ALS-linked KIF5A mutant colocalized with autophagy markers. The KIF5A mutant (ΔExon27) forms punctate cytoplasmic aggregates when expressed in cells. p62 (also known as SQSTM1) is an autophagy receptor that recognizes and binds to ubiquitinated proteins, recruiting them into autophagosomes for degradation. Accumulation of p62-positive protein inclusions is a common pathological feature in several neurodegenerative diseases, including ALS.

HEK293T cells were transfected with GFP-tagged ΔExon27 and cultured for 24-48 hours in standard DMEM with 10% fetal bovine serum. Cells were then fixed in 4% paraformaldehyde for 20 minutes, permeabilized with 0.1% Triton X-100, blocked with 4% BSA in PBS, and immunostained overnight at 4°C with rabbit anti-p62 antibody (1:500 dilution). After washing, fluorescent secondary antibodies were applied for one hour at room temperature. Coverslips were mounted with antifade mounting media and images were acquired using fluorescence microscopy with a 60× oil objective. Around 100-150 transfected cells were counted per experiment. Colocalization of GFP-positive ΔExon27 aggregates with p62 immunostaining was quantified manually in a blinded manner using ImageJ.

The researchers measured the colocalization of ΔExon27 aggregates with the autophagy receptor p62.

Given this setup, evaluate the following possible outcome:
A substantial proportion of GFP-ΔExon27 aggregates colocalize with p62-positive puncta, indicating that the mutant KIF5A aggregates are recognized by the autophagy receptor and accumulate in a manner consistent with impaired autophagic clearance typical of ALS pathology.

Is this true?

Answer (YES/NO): YES